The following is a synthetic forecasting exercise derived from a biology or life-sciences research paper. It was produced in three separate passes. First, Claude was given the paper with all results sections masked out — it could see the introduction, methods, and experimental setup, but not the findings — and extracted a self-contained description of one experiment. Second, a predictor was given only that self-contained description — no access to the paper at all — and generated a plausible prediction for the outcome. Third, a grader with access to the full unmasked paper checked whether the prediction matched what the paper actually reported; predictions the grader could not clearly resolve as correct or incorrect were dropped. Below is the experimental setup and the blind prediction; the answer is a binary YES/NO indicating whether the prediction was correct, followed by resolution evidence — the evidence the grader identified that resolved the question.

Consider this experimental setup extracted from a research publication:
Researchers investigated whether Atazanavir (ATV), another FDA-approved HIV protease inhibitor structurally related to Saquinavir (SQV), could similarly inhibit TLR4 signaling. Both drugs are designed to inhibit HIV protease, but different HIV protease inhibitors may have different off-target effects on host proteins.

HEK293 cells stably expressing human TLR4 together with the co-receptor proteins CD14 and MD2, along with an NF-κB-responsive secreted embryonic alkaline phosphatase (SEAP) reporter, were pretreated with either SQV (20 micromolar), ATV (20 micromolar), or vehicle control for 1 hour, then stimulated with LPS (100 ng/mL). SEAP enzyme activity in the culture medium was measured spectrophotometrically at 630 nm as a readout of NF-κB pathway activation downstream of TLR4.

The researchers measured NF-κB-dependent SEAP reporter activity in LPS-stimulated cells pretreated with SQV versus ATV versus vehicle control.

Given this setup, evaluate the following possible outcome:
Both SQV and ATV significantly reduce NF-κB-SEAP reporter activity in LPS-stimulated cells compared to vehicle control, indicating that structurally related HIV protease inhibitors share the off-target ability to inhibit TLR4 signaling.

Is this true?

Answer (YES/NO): NO